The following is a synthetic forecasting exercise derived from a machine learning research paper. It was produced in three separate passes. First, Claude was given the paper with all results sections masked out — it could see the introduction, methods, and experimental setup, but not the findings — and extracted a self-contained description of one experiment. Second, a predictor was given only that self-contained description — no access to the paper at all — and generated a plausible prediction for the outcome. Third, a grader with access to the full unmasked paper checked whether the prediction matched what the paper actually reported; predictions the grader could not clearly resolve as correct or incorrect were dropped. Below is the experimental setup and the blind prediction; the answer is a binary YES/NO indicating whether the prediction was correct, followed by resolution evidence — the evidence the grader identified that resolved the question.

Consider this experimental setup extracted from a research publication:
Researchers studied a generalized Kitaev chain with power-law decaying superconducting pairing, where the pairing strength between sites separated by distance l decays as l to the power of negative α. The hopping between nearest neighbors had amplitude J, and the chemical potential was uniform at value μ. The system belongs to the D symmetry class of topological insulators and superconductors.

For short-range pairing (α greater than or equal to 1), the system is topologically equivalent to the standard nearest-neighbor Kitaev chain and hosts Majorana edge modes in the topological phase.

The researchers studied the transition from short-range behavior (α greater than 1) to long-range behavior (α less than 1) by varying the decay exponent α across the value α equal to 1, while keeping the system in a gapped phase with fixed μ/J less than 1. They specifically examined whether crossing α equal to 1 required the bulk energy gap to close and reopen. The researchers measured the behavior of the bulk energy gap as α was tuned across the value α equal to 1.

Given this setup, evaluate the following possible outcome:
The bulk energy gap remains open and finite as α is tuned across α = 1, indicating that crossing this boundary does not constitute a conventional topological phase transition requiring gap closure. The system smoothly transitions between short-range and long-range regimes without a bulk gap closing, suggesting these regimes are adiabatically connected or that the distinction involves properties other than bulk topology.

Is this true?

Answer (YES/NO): YES